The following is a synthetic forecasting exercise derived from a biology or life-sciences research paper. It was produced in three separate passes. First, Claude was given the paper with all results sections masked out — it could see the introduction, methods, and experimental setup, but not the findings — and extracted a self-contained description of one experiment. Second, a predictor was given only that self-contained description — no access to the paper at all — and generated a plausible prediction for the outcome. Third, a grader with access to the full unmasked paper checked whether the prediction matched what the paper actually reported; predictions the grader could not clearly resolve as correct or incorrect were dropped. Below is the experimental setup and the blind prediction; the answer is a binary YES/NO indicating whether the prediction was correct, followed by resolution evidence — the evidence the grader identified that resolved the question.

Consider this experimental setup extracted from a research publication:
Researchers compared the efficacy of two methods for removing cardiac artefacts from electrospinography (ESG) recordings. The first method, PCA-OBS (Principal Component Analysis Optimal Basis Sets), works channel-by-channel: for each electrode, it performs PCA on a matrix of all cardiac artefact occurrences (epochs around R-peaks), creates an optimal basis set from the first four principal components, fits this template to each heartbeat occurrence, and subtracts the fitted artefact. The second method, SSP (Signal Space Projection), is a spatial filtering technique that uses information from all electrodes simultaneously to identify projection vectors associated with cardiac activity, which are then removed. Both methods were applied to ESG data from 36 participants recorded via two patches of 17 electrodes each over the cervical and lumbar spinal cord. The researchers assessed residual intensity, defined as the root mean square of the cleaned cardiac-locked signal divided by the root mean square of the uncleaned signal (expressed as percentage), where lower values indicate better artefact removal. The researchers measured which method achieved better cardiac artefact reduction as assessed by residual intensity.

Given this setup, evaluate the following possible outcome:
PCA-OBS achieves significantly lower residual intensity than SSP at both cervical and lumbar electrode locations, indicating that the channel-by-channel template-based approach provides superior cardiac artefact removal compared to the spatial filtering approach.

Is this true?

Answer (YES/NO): NO